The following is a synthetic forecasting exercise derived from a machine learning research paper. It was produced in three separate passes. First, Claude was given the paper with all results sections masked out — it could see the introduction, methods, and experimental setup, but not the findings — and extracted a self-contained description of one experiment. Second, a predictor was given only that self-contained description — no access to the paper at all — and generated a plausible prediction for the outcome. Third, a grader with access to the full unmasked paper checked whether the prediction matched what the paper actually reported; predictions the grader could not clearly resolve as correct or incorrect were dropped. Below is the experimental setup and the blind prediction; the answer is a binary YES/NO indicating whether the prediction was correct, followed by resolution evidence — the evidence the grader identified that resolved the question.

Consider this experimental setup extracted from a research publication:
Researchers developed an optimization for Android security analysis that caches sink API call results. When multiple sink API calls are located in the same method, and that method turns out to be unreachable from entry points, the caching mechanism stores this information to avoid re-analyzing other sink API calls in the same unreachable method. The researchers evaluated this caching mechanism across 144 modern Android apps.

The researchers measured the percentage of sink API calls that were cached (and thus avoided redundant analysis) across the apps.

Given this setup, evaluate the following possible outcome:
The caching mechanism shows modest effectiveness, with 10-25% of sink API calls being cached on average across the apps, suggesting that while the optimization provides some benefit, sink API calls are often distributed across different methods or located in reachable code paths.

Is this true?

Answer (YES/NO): YES